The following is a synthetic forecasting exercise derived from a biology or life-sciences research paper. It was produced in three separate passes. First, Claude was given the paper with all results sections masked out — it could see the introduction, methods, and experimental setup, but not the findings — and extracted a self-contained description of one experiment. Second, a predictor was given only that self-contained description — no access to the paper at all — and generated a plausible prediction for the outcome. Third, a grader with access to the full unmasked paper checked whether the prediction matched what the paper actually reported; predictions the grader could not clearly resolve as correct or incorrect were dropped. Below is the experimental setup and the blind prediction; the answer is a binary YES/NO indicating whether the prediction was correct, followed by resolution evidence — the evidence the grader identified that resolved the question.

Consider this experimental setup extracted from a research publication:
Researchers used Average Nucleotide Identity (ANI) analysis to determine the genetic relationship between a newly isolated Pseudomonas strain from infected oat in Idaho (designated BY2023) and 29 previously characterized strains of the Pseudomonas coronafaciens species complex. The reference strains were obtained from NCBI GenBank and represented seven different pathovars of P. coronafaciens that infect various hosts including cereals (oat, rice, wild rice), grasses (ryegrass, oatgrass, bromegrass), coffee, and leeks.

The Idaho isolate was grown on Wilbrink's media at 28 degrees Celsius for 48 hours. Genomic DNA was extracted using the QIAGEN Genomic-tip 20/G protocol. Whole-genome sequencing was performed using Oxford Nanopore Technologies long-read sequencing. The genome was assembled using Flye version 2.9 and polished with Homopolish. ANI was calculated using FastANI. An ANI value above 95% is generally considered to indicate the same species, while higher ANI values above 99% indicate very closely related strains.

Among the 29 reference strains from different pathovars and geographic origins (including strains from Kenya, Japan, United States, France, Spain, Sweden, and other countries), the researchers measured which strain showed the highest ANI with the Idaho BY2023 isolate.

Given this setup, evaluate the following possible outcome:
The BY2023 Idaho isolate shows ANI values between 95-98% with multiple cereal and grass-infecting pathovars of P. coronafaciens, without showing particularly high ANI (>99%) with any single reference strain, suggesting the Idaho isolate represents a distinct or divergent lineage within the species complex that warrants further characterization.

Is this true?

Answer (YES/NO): NO